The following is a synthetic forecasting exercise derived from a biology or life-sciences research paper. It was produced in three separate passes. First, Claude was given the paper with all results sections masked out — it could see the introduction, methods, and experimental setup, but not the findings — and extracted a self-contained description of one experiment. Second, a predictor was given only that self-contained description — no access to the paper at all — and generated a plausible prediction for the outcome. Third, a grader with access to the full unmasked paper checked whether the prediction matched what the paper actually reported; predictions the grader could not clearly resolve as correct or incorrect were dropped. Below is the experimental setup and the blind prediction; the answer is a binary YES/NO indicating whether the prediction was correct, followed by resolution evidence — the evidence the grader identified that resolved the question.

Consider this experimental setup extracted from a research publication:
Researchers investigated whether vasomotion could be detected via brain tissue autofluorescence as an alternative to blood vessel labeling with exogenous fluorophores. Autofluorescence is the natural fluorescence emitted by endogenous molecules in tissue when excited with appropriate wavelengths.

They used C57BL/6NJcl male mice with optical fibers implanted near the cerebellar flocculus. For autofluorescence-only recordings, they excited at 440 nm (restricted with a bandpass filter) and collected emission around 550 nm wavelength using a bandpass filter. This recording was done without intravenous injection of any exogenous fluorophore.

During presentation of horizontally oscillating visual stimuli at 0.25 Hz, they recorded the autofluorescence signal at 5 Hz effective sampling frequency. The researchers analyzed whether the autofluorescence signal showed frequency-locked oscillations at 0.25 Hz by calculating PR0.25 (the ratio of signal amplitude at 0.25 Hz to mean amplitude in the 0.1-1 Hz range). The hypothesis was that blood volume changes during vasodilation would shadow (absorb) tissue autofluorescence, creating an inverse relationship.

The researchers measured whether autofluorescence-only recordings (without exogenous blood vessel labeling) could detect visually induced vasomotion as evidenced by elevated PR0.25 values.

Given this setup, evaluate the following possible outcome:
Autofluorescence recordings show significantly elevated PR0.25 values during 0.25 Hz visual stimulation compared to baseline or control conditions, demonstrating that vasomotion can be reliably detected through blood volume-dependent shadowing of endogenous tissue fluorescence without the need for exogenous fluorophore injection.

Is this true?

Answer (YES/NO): YES